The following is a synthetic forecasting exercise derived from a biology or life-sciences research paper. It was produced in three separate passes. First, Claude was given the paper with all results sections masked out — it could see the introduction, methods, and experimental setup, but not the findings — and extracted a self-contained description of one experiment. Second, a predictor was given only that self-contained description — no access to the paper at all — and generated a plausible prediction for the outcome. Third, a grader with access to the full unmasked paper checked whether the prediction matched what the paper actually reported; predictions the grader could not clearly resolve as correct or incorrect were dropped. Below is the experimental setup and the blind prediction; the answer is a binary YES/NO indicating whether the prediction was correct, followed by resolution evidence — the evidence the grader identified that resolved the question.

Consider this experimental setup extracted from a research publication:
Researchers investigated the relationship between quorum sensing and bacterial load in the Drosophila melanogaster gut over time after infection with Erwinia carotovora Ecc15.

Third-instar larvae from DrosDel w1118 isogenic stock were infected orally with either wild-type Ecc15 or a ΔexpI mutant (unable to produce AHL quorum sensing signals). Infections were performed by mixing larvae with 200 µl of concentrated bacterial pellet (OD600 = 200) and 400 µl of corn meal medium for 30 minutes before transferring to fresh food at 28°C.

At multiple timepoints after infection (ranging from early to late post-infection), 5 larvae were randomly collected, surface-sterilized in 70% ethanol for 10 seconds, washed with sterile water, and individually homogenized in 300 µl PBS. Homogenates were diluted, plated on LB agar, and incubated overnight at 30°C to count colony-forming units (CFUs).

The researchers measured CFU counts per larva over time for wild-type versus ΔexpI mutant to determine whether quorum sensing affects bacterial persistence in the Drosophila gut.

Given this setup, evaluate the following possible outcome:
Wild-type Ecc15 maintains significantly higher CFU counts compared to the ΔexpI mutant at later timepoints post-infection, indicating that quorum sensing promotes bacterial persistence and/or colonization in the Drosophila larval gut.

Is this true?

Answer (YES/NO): NO